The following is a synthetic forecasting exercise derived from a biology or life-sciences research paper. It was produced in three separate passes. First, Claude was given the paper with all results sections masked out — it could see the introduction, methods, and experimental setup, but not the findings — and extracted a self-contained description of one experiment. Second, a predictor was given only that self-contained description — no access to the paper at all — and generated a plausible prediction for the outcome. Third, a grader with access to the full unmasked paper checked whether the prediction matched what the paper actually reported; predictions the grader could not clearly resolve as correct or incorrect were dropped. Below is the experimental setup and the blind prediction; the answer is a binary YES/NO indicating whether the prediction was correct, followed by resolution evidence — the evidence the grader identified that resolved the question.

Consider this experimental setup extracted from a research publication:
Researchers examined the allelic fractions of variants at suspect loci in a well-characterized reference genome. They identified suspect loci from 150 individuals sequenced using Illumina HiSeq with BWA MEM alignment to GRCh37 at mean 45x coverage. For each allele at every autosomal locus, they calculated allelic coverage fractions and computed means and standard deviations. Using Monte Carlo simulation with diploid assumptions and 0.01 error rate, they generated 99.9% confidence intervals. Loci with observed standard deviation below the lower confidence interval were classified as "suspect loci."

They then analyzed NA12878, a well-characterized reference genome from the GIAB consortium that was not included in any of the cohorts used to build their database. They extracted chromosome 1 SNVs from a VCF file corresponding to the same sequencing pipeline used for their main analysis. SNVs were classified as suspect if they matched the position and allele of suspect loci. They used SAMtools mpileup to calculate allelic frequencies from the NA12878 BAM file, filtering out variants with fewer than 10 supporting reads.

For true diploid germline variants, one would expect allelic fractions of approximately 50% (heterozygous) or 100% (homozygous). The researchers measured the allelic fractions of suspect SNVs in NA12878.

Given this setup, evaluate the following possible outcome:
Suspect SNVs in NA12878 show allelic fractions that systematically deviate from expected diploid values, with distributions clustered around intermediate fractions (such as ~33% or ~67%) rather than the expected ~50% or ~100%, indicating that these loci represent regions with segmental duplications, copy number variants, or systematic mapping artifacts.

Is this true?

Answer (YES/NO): NO